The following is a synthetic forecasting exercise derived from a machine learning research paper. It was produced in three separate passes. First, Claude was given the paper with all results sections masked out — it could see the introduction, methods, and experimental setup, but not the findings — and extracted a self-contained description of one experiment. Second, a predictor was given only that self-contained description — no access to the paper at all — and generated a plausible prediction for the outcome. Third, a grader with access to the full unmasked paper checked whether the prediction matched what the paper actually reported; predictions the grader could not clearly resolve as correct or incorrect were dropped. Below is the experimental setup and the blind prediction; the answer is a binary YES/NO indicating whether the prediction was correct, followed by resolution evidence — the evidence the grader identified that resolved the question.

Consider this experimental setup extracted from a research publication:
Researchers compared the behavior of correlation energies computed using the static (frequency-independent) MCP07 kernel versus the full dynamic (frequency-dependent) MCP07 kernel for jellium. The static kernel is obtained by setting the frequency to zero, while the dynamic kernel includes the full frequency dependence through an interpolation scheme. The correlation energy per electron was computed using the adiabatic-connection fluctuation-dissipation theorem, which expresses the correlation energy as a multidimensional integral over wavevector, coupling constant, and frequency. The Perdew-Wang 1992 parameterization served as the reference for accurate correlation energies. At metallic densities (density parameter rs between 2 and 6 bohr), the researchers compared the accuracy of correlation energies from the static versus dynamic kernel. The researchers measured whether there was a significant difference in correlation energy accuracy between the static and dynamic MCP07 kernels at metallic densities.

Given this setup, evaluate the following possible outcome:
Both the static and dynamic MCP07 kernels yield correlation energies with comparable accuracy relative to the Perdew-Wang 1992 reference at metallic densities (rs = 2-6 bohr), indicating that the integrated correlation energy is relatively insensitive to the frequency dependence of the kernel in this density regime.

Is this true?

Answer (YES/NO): YES